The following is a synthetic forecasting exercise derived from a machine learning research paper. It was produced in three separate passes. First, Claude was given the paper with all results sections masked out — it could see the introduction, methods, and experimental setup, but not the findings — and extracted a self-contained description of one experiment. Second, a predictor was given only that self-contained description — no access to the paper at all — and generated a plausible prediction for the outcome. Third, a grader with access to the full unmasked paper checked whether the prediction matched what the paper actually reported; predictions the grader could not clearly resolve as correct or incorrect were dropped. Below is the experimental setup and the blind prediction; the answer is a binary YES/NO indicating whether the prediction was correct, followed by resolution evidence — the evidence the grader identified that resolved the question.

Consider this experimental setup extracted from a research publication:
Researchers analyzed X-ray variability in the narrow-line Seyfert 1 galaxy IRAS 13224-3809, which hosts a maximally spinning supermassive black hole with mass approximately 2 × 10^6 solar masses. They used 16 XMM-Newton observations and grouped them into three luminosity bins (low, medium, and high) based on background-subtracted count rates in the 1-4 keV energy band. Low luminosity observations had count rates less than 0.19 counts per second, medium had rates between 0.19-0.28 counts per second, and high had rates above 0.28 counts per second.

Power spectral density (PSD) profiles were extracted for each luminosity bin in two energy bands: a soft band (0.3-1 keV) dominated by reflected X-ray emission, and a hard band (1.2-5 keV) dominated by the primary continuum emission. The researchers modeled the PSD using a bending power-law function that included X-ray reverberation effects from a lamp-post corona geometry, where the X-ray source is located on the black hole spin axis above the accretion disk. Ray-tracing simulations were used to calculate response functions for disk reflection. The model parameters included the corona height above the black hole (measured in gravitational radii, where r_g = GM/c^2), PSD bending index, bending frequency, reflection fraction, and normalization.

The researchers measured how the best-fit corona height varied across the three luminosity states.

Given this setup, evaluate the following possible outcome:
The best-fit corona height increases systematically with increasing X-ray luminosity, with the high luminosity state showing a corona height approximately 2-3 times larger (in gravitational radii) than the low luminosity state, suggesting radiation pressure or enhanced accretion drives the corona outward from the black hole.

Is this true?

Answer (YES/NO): NO